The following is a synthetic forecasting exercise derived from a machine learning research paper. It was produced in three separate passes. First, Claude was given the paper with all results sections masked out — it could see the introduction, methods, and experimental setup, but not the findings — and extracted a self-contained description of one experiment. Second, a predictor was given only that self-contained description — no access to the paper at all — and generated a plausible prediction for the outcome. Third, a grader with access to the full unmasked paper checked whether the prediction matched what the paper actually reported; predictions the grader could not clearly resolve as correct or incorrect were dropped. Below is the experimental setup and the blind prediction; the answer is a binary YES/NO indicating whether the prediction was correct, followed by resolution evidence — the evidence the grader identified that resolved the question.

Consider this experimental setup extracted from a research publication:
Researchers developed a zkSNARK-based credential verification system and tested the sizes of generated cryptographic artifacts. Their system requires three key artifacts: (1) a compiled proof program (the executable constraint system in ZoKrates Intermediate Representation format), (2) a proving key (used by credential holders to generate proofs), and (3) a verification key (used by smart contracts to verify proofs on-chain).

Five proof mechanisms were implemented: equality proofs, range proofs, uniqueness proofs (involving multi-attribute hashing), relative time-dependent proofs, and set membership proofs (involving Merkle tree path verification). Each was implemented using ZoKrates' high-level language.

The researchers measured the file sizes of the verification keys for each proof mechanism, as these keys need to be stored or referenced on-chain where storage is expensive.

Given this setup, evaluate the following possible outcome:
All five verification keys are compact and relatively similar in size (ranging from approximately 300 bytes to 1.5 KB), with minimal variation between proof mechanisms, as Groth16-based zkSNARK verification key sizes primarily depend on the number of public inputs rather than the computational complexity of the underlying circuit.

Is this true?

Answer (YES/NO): NO